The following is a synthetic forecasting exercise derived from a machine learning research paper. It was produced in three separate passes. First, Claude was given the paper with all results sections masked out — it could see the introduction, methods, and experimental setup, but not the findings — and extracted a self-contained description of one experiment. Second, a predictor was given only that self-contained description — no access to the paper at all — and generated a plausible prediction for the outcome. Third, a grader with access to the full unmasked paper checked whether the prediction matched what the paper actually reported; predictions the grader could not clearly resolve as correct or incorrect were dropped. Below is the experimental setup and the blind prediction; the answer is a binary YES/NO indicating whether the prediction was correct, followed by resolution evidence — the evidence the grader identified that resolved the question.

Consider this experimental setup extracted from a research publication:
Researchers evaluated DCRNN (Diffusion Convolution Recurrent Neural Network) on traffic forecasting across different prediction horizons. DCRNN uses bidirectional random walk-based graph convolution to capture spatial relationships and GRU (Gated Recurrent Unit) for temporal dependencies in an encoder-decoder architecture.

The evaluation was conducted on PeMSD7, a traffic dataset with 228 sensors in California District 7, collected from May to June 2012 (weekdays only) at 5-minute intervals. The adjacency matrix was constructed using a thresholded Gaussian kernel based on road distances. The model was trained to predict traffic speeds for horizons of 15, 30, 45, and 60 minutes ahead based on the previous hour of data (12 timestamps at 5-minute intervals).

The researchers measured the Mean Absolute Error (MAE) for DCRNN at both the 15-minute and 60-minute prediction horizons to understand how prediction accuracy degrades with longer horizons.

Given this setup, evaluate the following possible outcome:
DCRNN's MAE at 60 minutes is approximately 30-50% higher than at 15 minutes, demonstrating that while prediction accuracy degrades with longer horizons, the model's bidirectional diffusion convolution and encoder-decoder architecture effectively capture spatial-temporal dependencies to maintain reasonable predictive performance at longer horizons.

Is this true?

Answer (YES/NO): NO